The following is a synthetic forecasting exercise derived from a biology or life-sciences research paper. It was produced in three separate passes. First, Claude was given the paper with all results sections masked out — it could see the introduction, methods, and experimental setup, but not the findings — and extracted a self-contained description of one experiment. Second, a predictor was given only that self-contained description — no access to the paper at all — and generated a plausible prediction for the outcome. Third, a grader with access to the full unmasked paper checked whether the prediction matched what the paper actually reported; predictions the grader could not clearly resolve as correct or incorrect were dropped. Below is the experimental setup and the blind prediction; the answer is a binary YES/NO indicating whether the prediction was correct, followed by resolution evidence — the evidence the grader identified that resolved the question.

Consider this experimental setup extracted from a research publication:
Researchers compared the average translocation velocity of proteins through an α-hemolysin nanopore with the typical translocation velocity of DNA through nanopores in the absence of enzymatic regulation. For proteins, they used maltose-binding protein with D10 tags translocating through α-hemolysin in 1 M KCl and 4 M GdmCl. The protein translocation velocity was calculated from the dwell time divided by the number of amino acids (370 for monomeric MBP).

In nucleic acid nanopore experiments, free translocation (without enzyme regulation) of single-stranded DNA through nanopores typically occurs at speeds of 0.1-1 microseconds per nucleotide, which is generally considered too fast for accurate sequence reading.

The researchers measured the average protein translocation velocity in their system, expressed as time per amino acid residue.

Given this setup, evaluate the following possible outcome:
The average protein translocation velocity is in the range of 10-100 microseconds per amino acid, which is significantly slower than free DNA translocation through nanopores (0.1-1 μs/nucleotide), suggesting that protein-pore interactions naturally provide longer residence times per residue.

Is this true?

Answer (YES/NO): YES